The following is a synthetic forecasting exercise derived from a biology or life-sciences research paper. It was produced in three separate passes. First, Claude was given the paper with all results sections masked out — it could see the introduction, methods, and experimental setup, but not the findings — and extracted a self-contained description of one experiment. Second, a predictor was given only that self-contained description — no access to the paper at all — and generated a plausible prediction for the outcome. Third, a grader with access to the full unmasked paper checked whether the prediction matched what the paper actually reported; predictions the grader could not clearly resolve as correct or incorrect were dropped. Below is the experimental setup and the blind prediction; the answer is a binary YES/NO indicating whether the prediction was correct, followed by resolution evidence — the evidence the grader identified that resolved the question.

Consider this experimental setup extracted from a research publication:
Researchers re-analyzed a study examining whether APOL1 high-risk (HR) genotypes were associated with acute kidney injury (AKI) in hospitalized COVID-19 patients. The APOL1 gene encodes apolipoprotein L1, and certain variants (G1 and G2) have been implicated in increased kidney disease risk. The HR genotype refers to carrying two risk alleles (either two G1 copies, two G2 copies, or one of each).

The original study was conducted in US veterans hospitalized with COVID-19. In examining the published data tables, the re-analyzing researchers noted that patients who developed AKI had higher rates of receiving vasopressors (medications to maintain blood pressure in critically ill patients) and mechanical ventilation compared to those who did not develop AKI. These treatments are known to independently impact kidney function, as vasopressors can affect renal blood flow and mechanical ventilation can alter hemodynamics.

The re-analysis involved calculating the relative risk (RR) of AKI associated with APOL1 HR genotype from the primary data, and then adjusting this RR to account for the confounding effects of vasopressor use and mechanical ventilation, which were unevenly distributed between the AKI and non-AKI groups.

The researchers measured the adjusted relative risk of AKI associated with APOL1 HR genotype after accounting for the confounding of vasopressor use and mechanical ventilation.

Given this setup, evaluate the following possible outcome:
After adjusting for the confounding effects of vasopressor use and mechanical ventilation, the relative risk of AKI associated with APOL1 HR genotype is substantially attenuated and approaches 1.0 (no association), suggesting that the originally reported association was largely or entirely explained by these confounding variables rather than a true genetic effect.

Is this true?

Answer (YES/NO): YES